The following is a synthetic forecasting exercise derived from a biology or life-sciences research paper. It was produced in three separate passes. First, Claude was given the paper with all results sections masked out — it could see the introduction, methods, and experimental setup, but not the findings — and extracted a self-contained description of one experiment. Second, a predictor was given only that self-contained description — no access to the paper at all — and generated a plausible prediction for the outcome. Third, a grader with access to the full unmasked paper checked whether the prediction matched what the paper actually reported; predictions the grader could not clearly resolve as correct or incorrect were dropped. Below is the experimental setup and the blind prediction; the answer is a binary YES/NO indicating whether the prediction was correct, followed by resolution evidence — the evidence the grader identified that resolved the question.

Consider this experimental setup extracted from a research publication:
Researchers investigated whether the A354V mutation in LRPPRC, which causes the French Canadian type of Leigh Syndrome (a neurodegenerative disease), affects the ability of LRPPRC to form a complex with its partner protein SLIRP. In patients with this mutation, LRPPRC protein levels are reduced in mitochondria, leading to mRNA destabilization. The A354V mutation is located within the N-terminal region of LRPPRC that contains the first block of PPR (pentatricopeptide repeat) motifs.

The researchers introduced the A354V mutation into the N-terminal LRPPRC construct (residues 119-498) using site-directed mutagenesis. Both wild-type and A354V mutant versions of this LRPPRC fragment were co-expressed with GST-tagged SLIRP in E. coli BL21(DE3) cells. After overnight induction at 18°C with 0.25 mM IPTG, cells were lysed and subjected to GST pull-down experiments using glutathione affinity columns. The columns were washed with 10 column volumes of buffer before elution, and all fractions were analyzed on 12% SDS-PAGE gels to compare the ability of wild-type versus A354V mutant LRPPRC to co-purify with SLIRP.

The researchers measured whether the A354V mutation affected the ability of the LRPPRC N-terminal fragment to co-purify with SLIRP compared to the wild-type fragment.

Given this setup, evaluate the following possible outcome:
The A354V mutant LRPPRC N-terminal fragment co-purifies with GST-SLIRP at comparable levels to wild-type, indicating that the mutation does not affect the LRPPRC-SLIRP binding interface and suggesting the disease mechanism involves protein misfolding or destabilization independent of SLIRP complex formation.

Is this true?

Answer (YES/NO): NO